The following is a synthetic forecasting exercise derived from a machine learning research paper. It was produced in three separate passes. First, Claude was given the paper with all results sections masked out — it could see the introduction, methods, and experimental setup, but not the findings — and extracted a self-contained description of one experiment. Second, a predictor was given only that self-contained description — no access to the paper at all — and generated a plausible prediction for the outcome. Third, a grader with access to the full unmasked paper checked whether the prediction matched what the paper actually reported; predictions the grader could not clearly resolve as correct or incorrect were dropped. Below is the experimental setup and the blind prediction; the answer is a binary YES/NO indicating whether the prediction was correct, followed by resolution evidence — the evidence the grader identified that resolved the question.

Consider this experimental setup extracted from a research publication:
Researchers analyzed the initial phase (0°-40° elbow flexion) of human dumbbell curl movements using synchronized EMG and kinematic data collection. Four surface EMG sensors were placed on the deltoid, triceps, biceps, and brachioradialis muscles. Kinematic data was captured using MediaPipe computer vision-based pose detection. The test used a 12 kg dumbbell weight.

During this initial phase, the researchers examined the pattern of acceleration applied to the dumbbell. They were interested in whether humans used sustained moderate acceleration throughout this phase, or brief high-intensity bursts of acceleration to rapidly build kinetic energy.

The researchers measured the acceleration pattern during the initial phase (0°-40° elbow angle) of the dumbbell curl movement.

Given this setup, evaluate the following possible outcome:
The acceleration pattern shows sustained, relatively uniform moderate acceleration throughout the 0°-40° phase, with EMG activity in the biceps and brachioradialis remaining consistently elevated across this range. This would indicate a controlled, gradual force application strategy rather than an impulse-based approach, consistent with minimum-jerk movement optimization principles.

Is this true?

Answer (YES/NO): NO